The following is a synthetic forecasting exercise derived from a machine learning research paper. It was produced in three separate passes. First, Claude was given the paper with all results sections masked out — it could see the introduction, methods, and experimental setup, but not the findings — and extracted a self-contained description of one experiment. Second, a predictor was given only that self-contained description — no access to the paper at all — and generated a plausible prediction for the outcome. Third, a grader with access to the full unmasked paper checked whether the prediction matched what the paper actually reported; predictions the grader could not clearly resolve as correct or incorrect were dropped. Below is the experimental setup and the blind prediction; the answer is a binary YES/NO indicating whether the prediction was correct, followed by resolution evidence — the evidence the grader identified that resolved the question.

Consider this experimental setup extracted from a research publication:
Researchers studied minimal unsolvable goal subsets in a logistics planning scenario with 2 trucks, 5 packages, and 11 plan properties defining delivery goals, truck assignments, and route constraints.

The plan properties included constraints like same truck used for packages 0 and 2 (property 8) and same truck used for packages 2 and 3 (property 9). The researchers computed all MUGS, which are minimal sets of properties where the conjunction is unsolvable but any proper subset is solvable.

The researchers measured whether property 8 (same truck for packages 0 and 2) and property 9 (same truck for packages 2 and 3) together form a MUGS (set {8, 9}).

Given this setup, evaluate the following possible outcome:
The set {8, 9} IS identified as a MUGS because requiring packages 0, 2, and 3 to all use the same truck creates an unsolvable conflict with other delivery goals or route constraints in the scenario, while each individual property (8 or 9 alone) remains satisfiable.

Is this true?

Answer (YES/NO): NO